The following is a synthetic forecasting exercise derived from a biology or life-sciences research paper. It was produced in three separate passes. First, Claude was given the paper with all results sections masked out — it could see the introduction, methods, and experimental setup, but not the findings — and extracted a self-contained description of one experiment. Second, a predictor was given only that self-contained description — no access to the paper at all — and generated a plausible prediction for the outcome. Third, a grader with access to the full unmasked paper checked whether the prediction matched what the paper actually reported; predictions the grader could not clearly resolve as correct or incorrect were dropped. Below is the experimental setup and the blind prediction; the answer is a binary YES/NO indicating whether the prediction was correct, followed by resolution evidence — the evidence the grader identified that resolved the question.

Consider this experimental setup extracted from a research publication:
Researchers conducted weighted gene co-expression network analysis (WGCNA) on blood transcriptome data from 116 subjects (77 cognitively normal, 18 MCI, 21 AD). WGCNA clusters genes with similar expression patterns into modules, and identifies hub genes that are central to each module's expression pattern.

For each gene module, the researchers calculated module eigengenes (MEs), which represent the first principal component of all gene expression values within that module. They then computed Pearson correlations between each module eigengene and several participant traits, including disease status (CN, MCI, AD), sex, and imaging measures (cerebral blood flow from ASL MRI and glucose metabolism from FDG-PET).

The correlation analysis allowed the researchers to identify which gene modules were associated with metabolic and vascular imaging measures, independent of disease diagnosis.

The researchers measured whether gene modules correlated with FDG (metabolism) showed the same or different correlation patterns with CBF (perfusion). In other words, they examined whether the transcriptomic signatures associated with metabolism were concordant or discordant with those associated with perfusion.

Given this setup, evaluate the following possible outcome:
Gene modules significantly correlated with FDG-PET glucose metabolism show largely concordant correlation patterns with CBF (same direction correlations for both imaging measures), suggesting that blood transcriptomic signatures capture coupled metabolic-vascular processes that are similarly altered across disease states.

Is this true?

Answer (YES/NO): NO